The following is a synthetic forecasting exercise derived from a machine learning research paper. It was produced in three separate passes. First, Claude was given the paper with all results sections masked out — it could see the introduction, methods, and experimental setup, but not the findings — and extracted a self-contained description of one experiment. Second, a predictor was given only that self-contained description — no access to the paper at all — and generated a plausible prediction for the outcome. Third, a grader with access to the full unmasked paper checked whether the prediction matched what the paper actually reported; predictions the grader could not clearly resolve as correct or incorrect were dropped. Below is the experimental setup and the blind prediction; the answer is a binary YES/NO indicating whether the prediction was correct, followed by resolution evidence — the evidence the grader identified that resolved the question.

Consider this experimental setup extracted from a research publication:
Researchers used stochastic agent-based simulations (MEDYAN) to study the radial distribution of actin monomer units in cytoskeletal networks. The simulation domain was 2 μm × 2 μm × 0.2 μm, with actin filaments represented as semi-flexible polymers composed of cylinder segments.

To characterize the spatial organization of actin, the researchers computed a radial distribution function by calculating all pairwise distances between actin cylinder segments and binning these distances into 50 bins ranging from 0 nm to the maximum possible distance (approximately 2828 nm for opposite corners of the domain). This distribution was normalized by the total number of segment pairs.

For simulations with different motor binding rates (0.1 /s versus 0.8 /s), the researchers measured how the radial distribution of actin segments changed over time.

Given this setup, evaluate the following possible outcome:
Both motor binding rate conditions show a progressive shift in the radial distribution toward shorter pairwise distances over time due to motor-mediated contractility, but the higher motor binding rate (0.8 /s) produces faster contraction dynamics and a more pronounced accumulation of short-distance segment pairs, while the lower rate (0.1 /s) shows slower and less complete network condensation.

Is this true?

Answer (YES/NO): NO